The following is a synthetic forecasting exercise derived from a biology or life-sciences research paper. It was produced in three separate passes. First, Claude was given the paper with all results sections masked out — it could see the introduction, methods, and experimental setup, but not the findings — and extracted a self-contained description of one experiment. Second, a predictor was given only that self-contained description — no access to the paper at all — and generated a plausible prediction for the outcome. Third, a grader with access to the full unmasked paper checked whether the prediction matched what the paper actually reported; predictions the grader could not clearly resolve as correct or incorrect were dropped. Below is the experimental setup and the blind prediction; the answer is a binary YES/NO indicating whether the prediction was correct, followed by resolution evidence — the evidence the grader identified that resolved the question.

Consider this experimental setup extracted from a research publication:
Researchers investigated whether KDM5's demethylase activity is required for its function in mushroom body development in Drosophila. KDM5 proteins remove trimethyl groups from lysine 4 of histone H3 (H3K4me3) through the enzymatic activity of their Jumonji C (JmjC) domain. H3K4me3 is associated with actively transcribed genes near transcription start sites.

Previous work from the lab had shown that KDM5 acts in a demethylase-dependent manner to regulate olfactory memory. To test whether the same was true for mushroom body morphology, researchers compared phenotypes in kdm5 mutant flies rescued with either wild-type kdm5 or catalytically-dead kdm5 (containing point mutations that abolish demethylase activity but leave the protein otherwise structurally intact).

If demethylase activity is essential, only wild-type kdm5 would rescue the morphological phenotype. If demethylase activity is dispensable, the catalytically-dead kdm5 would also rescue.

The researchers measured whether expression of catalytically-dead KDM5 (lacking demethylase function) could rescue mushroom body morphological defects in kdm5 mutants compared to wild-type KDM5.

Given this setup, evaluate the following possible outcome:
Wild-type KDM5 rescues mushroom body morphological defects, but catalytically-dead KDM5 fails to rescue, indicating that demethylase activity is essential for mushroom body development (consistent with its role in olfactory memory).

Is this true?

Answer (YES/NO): NO